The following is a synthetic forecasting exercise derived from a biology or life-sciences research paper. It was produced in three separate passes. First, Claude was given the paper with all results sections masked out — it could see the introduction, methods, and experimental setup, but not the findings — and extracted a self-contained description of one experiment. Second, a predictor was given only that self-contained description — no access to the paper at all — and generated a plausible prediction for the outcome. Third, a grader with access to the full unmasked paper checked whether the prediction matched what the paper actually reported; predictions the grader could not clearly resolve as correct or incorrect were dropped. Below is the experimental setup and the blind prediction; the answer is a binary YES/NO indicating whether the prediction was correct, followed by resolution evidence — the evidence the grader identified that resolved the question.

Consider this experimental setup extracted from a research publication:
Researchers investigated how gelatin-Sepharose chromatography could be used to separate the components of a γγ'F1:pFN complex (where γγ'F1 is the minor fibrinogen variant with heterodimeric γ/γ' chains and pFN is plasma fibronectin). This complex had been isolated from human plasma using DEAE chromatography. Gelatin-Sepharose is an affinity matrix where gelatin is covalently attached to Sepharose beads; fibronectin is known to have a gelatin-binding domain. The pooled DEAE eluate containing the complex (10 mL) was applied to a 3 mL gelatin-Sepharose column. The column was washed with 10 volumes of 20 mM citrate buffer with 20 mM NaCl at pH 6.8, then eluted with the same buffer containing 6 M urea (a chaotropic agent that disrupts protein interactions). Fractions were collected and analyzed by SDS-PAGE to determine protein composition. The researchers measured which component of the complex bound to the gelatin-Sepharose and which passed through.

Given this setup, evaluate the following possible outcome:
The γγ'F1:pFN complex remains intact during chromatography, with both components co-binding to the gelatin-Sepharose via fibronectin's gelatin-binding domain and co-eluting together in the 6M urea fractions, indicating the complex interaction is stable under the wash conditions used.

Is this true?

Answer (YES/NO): NO